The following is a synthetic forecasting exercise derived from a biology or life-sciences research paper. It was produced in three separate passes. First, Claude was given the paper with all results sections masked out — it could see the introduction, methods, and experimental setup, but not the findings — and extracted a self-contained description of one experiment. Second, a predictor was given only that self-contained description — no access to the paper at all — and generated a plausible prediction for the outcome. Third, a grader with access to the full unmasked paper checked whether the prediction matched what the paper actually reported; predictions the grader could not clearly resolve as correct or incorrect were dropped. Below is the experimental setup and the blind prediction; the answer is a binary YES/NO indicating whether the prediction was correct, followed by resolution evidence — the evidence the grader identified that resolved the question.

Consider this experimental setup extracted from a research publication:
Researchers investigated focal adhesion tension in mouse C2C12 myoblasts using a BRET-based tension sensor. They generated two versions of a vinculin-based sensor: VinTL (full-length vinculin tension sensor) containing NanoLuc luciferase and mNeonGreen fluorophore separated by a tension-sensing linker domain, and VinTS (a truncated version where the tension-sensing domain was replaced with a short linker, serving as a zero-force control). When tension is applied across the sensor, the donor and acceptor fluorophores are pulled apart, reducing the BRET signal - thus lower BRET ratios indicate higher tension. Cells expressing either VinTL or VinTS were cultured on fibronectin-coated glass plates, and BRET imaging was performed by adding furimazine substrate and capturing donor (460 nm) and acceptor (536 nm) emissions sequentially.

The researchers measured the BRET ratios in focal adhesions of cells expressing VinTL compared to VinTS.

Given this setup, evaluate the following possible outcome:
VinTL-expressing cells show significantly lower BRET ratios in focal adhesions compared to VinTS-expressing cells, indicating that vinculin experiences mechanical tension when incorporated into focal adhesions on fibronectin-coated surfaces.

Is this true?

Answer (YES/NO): NO